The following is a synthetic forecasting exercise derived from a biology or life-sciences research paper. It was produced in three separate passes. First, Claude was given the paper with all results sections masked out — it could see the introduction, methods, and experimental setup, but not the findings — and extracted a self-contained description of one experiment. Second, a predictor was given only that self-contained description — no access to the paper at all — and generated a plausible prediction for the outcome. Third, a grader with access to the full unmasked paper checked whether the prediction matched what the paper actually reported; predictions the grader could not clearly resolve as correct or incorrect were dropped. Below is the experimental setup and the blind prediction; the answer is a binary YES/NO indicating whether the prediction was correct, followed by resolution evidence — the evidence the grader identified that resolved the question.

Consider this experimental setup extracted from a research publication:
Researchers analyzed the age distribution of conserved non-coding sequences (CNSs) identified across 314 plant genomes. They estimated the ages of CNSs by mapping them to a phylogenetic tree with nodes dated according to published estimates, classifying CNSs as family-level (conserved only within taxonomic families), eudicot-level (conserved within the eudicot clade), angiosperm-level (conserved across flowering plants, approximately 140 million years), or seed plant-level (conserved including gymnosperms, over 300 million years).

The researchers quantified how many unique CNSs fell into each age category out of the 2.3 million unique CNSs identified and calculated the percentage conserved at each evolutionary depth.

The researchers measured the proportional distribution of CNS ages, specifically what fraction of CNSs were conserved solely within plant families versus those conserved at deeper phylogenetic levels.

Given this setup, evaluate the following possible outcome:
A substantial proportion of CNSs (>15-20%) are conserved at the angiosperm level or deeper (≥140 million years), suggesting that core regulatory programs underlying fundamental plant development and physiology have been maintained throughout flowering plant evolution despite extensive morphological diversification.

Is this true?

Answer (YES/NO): NO